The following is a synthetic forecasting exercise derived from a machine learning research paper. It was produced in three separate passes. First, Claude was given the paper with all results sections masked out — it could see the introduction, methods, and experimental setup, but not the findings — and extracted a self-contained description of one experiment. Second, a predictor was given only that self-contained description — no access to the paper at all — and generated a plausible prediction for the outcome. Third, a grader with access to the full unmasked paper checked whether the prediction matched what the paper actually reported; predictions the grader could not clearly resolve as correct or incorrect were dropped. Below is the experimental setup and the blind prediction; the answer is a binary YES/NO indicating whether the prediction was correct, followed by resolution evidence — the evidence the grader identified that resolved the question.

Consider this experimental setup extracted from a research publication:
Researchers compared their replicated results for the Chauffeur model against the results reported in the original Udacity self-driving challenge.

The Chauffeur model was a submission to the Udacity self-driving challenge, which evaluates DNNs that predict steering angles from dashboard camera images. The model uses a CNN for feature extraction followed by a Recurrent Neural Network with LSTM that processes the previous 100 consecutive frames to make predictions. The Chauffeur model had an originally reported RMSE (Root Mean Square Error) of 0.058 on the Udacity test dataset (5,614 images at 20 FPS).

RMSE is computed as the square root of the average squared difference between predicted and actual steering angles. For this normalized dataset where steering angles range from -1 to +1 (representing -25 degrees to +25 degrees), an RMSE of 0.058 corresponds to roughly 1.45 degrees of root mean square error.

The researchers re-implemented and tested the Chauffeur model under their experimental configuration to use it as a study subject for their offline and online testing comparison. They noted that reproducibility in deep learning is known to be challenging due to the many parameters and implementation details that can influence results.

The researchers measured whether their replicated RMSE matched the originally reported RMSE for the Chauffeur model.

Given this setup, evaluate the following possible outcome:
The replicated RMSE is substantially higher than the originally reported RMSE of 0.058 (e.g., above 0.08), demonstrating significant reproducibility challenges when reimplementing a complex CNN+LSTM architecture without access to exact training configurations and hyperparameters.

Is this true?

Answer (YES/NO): YES